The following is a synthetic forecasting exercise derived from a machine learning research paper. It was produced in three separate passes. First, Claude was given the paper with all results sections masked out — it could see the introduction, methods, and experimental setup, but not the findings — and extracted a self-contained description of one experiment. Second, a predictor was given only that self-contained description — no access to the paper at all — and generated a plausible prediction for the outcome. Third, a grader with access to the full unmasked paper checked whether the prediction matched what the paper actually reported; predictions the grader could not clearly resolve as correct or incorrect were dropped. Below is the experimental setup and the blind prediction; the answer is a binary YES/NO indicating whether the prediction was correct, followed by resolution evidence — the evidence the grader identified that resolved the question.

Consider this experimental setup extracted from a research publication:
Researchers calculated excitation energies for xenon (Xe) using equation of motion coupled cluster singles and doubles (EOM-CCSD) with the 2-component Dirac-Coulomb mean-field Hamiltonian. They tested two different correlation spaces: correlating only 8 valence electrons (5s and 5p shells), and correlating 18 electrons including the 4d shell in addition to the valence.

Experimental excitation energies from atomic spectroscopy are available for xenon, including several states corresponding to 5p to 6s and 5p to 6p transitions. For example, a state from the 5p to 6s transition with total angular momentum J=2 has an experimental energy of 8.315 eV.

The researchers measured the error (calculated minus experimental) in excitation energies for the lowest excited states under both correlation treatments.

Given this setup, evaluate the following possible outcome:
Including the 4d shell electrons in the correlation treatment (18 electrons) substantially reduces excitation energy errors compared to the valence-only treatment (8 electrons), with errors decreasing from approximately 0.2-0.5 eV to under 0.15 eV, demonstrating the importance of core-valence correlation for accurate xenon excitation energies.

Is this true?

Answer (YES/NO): NO